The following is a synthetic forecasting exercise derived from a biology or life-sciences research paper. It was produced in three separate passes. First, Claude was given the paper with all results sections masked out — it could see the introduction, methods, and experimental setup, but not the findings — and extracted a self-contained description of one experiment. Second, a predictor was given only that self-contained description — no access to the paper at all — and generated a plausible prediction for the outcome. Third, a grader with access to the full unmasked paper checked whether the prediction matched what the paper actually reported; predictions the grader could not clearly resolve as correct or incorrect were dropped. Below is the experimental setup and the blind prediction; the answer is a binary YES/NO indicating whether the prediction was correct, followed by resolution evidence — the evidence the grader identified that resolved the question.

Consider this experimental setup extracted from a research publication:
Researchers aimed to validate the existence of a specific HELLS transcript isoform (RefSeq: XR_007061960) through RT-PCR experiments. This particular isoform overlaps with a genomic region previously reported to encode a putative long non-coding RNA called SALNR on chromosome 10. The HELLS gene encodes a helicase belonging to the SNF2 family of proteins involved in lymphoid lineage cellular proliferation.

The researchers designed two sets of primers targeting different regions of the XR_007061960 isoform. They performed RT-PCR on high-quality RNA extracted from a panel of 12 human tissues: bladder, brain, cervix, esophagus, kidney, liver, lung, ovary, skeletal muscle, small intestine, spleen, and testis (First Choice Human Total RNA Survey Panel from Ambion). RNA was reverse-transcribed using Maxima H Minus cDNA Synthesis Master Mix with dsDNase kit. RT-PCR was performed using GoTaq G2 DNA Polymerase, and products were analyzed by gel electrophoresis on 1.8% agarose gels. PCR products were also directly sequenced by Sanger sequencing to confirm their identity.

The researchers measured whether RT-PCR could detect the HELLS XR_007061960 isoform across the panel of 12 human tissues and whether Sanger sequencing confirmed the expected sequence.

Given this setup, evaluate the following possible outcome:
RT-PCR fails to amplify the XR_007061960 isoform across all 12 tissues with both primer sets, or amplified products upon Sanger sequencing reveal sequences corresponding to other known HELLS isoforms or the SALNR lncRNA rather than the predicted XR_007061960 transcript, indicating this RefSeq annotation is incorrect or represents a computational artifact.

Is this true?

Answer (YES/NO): NO